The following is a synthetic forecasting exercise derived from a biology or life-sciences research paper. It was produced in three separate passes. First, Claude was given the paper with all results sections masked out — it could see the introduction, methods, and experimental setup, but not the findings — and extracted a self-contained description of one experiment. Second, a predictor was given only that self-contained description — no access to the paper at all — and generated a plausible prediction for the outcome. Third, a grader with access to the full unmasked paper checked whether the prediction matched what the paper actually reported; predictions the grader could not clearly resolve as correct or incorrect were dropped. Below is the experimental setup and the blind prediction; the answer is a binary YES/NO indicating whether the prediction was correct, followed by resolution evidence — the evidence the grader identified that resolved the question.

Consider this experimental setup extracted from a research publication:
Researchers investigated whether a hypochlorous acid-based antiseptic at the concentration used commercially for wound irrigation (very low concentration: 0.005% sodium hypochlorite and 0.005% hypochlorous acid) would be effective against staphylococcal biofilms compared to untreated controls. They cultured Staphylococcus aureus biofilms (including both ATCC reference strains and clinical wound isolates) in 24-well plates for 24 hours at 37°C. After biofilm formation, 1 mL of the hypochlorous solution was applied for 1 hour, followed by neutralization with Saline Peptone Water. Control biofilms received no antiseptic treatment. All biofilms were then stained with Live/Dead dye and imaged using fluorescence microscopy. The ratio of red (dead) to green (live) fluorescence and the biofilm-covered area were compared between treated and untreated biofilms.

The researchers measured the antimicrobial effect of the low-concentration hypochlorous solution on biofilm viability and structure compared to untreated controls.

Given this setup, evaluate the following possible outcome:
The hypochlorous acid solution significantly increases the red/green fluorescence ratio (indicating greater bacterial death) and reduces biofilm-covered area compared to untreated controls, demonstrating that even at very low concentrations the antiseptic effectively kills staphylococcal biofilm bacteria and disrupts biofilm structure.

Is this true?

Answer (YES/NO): NO